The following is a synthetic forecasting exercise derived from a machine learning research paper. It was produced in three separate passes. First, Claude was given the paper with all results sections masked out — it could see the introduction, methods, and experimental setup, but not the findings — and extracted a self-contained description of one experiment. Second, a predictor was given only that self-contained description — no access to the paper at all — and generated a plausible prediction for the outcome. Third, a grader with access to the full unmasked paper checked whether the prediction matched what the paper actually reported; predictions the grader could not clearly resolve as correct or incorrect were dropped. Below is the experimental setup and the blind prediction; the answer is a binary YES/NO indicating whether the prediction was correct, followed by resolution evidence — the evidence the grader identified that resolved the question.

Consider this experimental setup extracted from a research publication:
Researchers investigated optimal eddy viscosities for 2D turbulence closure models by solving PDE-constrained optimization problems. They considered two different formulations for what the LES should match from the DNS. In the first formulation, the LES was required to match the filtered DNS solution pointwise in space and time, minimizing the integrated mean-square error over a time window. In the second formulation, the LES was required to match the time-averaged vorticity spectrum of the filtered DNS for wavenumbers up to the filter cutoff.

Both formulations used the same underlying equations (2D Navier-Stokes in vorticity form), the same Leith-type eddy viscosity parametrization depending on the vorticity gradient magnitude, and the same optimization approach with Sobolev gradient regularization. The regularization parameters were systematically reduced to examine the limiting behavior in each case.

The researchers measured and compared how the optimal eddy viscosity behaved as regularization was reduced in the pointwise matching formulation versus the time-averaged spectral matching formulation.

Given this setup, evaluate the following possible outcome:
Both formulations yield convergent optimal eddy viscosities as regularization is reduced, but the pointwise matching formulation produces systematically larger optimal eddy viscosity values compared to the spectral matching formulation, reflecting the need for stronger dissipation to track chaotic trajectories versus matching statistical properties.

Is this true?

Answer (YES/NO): NO